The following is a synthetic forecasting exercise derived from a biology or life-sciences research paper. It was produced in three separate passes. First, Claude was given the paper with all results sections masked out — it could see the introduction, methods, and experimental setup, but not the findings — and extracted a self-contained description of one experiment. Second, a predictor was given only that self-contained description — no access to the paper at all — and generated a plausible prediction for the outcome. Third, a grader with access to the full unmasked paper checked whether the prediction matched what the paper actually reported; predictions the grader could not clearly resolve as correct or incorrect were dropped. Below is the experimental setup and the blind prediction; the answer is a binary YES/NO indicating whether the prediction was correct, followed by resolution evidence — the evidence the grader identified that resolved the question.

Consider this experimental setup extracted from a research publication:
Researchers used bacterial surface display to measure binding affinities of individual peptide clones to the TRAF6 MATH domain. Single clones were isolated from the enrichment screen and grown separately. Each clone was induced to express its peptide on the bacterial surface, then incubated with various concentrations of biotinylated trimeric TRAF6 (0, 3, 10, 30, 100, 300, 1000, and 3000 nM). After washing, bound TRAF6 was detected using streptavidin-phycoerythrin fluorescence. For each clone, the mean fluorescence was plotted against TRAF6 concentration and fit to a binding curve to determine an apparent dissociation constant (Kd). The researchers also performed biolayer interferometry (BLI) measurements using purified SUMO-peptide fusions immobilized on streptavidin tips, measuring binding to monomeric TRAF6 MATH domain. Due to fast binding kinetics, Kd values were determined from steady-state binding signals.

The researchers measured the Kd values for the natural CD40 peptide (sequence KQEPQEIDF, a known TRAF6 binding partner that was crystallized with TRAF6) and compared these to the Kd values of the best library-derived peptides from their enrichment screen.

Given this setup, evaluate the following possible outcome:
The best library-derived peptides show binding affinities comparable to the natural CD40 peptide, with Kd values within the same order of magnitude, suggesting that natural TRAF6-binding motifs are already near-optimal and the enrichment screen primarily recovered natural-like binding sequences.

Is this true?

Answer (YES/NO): NO